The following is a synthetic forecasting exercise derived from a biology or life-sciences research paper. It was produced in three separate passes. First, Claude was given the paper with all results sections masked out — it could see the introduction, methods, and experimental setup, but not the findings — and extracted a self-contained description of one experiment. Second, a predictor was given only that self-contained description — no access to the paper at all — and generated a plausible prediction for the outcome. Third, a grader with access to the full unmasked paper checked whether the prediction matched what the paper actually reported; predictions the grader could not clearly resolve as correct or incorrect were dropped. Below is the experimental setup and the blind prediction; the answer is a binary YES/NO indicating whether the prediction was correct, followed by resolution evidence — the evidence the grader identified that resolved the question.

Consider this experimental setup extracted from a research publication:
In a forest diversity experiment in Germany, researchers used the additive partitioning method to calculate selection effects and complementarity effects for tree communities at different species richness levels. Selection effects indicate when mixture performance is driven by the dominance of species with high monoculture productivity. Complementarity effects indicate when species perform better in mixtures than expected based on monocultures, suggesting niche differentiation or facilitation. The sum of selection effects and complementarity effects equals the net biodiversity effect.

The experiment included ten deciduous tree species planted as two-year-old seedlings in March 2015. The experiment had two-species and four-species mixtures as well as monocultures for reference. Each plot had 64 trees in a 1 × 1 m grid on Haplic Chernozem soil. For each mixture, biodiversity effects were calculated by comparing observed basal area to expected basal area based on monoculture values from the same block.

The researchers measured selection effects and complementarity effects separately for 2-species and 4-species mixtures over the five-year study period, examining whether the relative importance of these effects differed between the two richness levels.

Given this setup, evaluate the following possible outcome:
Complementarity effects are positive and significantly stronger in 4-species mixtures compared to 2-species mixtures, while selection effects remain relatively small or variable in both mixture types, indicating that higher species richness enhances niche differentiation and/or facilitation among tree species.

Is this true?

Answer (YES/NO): NO